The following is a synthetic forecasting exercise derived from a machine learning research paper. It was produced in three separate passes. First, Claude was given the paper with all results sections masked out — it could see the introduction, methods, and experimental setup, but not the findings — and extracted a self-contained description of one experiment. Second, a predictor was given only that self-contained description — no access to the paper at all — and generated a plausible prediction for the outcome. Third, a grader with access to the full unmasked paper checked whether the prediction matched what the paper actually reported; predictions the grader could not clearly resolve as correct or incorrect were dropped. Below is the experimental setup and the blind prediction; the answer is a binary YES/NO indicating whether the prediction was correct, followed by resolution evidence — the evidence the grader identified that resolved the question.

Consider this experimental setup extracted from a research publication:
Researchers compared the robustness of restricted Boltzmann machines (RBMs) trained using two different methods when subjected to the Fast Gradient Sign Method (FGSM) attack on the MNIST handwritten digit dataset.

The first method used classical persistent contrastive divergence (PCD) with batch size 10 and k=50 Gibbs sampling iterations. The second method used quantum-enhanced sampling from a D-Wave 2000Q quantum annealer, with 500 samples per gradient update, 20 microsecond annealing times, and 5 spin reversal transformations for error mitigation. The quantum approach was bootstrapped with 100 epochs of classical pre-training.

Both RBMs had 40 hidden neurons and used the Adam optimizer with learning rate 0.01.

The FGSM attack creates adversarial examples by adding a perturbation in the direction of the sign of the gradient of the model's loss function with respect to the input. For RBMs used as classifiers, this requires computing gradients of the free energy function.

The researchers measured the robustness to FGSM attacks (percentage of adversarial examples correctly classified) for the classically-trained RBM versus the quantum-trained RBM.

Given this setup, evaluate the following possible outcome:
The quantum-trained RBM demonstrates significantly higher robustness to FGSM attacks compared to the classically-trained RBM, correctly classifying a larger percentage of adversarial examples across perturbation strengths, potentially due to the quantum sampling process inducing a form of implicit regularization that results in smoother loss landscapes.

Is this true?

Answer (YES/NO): NO